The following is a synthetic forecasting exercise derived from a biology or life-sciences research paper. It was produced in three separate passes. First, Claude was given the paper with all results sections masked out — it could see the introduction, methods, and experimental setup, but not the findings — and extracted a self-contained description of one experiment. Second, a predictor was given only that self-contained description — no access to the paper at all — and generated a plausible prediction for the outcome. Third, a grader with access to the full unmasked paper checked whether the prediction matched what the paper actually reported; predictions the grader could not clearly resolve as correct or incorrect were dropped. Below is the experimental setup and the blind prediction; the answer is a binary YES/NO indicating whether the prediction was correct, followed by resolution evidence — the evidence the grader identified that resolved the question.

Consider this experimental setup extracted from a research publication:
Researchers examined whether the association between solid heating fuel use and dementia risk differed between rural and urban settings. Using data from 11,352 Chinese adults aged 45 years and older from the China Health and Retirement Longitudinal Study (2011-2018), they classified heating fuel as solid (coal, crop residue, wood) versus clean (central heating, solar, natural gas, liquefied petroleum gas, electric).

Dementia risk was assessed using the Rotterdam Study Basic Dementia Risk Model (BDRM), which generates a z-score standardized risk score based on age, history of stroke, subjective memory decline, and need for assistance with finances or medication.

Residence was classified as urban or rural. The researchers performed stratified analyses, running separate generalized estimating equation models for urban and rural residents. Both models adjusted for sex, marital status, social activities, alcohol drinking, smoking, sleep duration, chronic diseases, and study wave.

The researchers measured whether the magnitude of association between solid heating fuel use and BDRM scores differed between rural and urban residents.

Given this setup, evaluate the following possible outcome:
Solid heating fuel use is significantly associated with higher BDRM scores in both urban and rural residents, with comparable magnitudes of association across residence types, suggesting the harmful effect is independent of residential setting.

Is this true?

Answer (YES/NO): NO